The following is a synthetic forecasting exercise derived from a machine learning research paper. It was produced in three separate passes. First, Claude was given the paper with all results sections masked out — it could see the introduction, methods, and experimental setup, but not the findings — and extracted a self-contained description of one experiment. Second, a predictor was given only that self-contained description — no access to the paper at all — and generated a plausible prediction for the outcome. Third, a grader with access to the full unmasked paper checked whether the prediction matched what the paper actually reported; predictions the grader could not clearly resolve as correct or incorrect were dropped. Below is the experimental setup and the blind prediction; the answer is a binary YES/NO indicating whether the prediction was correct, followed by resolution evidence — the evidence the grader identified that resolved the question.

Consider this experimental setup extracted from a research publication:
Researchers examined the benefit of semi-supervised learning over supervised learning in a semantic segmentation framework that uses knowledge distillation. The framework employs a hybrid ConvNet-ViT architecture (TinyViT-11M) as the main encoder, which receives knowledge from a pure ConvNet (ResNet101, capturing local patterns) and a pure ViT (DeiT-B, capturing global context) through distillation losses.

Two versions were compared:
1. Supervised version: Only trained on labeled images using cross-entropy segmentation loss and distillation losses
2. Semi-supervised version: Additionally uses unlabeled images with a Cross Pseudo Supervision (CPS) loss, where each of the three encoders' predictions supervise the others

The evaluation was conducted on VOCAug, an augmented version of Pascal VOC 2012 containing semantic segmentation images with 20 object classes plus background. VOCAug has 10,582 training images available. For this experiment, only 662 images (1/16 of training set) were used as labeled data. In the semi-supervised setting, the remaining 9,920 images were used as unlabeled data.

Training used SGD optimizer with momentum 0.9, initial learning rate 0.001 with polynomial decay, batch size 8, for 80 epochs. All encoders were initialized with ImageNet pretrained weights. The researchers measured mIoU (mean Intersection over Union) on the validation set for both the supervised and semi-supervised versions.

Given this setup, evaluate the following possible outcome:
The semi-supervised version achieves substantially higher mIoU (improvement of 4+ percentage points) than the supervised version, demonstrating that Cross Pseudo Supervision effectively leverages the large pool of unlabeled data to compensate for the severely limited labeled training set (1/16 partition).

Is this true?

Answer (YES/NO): YES